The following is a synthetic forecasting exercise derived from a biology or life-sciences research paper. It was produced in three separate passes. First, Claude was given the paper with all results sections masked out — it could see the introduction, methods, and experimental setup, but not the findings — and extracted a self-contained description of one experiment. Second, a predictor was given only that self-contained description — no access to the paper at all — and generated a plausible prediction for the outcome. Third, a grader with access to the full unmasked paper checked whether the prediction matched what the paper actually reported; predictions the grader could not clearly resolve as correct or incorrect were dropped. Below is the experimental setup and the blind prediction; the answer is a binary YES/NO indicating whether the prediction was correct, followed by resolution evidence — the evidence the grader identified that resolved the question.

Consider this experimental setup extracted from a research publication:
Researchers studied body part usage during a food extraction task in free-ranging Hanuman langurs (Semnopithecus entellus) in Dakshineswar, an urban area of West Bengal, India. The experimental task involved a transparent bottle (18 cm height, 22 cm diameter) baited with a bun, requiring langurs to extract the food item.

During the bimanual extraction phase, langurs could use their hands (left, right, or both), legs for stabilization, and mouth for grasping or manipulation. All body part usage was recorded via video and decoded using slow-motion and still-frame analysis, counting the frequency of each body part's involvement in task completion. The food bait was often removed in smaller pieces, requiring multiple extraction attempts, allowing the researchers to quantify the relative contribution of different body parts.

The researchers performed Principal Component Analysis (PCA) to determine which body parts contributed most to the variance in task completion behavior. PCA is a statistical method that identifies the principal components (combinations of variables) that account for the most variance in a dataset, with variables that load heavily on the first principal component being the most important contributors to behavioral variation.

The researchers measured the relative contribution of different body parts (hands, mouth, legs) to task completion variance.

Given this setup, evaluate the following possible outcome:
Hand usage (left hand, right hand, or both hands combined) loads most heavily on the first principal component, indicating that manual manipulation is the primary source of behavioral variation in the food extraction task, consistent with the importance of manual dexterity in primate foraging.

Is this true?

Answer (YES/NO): YES